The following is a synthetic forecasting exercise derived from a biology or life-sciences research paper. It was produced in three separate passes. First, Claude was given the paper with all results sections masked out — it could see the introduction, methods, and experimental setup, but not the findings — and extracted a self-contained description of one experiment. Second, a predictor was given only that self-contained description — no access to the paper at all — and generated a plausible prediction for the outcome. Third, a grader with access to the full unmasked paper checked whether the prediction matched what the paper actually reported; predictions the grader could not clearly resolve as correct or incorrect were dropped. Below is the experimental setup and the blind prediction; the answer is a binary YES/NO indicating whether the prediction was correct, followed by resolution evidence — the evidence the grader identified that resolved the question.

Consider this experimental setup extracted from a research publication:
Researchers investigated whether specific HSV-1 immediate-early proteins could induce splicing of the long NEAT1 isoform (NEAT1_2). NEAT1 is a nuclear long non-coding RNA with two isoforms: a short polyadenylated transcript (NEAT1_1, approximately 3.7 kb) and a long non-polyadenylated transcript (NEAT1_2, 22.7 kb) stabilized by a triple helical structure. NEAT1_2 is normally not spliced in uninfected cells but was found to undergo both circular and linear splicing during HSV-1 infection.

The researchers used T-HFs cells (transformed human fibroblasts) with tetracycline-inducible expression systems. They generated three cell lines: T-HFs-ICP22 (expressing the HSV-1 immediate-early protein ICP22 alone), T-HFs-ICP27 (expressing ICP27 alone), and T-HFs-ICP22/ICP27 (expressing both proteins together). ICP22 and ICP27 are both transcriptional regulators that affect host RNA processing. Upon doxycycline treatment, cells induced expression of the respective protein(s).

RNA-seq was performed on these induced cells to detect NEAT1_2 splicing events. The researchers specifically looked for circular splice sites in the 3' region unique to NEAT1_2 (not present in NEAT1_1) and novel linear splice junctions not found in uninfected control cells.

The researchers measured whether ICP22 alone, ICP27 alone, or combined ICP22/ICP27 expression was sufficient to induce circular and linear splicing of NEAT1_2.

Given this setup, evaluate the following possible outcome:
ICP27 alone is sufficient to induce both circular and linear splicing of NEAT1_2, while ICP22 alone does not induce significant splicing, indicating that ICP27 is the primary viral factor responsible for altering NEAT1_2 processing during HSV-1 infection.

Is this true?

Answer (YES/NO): NO